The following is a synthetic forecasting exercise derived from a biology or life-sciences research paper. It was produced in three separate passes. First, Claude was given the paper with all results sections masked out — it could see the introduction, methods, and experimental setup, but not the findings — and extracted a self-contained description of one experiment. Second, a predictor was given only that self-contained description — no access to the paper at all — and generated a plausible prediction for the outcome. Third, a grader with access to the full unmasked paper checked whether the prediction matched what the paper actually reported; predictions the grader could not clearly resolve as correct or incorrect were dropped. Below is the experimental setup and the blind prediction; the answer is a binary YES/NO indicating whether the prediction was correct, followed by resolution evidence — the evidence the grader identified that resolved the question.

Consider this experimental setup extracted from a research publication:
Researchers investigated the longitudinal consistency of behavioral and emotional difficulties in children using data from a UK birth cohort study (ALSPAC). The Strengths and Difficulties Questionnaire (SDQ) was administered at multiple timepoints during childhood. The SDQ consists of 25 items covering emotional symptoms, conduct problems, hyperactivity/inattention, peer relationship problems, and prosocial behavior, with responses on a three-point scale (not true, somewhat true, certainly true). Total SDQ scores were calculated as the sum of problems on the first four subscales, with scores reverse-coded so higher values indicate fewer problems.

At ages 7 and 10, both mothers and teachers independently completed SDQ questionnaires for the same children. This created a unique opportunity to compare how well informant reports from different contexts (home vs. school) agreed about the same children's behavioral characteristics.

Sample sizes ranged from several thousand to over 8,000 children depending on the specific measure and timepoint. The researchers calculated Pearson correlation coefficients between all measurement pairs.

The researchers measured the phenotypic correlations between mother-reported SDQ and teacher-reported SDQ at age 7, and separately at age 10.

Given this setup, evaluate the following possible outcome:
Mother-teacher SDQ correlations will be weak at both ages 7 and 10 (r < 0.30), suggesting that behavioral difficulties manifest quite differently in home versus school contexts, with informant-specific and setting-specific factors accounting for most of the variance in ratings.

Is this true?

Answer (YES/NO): YES